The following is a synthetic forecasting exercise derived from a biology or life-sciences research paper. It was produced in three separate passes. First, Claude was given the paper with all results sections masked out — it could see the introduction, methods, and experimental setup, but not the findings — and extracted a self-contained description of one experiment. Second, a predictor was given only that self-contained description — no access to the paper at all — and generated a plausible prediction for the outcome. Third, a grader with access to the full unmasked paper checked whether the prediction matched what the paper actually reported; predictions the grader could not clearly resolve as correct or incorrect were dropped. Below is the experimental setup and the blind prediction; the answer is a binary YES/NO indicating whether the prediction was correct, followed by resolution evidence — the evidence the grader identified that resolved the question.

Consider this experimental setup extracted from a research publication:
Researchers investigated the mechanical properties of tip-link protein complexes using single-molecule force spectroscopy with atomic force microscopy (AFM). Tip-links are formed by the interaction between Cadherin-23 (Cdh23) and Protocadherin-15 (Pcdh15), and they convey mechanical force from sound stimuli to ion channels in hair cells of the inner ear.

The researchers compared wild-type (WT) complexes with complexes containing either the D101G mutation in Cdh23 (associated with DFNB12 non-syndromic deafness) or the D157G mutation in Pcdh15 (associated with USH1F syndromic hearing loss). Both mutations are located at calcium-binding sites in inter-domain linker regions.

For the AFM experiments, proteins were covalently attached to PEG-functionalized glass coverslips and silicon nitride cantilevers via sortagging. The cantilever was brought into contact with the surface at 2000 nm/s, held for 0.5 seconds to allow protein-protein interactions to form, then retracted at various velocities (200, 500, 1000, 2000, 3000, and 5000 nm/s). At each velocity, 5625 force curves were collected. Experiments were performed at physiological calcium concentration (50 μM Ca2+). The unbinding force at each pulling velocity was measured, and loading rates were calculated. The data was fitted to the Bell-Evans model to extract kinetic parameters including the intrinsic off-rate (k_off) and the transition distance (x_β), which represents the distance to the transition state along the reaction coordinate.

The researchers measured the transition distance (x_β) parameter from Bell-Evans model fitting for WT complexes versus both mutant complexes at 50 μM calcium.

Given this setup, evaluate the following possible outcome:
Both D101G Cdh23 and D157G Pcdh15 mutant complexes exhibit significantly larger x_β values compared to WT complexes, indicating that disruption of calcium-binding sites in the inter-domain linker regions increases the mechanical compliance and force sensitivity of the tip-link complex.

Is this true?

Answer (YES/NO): YES